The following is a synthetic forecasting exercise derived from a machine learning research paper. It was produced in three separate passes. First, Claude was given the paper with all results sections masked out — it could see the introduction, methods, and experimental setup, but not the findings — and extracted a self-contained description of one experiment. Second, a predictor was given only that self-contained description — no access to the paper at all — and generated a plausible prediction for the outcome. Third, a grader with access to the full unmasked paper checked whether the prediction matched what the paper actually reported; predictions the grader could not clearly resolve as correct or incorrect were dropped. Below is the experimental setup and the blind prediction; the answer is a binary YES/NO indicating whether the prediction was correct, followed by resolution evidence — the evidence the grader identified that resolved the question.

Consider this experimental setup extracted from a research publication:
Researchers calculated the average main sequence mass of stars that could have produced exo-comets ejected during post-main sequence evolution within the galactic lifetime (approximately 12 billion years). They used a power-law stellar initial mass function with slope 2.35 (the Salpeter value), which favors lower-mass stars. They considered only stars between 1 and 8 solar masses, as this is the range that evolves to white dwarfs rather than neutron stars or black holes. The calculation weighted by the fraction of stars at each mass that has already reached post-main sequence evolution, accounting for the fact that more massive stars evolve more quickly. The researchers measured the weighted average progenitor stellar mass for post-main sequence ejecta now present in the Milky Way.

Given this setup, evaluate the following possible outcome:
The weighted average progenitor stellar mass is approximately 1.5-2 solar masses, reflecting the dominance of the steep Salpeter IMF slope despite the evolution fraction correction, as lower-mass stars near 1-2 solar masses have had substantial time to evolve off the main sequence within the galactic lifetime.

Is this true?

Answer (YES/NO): NO